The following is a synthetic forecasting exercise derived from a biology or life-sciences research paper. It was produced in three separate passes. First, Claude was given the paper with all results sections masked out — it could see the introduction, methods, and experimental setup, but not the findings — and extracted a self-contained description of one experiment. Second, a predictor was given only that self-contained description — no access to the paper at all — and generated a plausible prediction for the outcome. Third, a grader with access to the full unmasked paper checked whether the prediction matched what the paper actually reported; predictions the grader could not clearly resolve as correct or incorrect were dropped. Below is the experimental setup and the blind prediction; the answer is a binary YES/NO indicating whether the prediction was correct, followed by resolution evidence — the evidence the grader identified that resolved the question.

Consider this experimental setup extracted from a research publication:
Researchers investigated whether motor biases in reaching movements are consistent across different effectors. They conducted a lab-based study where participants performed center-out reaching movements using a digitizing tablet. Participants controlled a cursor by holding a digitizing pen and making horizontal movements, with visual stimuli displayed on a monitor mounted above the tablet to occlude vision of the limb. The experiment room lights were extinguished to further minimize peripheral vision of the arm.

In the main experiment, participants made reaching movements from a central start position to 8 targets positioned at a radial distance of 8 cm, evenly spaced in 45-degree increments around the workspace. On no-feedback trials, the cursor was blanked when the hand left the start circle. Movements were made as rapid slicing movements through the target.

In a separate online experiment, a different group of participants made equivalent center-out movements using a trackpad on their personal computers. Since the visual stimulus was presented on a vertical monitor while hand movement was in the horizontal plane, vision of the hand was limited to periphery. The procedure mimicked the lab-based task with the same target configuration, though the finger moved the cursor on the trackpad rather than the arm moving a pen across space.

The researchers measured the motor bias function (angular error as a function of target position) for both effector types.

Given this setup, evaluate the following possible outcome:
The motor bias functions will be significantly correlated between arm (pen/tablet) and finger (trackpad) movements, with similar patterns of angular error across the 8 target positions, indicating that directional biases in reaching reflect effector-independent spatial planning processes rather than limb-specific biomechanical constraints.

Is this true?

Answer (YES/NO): YES